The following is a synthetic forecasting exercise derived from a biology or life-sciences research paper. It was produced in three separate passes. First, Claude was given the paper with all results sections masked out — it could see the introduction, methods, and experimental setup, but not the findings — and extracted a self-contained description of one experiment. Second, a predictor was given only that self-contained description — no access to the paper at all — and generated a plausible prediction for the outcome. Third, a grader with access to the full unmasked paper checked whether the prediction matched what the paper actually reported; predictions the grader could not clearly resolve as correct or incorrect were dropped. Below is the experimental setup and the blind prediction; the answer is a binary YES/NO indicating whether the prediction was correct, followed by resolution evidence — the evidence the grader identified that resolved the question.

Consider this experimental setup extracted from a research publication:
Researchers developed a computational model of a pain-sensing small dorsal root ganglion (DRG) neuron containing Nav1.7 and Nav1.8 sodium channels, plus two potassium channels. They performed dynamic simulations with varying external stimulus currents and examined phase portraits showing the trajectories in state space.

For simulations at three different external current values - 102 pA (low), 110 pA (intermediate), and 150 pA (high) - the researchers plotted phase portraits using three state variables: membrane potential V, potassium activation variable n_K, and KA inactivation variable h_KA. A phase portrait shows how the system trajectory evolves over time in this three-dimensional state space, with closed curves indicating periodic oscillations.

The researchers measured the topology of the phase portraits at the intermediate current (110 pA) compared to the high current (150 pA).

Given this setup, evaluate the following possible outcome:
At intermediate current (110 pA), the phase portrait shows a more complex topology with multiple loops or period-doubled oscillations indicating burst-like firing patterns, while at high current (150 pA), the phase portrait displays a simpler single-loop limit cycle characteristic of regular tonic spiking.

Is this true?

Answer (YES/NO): YES